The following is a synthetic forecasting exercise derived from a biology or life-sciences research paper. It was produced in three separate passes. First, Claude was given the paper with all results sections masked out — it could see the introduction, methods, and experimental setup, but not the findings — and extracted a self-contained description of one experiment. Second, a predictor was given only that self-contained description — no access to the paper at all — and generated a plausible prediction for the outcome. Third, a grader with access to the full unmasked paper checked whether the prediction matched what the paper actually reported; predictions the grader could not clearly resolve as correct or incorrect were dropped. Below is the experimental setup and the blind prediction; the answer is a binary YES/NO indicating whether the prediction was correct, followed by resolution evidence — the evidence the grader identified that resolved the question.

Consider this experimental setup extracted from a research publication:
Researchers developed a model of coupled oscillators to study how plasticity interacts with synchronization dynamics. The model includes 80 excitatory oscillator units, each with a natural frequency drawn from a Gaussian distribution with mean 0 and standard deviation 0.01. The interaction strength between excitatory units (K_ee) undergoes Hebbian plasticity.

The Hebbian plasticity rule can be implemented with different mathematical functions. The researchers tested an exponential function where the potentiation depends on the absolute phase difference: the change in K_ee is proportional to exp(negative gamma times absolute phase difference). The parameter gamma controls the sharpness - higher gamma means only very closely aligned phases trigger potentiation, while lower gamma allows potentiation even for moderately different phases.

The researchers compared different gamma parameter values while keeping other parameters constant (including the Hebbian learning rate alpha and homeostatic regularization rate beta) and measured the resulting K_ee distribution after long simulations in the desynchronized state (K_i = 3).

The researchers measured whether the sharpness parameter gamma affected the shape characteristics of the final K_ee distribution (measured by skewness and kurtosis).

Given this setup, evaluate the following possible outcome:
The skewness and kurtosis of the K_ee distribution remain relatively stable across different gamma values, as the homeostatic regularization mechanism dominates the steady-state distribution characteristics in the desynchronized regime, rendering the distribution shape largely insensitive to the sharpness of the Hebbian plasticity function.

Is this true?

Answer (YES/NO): NO